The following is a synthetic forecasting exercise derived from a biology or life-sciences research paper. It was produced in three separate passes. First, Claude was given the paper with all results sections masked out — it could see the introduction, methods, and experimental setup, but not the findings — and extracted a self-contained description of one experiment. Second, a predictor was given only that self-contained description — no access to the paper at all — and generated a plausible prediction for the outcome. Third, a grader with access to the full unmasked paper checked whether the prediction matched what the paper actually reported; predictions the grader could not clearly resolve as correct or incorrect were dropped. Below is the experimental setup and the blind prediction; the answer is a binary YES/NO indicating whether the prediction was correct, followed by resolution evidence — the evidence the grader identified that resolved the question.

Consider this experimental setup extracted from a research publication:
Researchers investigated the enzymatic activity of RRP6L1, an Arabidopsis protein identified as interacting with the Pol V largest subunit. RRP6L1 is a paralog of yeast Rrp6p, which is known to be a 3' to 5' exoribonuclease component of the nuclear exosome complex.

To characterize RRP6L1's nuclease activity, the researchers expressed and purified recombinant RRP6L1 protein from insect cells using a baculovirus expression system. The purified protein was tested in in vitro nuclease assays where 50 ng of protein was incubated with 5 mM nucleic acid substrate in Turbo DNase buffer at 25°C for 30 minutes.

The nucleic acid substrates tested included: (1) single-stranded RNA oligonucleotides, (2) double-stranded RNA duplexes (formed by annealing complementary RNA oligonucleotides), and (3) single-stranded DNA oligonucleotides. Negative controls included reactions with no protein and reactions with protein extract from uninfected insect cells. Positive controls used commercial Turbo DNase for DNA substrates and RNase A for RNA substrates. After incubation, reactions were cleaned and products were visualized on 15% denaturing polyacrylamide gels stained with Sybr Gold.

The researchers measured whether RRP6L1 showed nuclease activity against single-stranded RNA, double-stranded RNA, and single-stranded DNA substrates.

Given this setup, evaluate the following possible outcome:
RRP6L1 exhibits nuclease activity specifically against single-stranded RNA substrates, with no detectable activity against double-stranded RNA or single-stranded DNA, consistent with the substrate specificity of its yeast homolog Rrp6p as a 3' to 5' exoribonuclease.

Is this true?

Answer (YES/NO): YES